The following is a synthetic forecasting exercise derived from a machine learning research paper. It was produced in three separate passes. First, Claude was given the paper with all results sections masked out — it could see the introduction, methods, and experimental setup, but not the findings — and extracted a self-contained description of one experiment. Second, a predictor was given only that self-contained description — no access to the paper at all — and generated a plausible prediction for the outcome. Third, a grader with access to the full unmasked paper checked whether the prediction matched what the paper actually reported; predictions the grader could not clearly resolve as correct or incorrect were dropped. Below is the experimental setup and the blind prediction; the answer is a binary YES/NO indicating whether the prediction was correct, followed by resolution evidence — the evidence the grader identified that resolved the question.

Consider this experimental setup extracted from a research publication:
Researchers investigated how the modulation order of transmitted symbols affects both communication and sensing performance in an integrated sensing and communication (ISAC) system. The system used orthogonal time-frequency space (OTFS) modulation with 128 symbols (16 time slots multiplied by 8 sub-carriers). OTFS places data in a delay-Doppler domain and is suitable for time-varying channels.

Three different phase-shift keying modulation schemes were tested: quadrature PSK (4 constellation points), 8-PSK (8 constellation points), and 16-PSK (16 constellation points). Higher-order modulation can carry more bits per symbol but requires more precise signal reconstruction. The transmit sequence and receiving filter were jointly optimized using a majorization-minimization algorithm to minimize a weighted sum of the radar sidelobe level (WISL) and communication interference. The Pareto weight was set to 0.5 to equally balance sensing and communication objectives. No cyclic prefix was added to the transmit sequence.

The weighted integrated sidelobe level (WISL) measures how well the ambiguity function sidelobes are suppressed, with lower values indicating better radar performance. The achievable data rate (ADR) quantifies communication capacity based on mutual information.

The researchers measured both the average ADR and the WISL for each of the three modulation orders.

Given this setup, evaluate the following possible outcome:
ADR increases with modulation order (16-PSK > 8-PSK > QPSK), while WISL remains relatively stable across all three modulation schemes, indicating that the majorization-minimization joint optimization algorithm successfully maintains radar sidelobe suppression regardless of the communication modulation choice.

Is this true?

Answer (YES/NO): NO